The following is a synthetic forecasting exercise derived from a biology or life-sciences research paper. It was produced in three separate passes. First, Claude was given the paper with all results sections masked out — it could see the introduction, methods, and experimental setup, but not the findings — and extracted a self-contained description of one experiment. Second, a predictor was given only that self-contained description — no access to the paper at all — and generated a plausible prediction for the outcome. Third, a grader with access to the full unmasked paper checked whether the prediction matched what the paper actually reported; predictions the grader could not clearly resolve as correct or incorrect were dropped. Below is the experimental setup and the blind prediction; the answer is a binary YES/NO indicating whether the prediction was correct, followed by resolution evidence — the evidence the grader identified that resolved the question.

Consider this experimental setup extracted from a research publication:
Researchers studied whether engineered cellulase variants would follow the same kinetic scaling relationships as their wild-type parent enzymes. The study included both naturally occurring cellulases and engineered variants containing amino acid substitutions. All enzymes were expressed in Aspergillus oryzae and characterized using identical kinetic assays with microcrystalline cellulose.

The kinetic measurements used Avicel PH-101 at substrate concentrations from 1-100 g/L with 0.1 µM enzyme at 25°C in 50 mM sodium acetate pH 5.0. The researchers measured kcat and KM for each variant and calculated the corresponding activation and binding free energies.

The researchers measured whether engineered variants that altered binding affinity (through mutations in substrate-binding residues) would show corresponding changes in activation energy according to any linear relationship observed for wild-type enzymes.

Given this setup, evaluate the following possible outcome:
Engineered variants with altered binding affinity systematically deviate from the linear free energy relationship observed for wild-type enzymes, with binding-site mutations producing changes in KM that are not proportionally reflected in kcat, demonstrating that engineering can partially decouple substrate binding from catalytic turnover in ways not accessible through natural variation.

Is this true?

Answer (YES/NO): NO